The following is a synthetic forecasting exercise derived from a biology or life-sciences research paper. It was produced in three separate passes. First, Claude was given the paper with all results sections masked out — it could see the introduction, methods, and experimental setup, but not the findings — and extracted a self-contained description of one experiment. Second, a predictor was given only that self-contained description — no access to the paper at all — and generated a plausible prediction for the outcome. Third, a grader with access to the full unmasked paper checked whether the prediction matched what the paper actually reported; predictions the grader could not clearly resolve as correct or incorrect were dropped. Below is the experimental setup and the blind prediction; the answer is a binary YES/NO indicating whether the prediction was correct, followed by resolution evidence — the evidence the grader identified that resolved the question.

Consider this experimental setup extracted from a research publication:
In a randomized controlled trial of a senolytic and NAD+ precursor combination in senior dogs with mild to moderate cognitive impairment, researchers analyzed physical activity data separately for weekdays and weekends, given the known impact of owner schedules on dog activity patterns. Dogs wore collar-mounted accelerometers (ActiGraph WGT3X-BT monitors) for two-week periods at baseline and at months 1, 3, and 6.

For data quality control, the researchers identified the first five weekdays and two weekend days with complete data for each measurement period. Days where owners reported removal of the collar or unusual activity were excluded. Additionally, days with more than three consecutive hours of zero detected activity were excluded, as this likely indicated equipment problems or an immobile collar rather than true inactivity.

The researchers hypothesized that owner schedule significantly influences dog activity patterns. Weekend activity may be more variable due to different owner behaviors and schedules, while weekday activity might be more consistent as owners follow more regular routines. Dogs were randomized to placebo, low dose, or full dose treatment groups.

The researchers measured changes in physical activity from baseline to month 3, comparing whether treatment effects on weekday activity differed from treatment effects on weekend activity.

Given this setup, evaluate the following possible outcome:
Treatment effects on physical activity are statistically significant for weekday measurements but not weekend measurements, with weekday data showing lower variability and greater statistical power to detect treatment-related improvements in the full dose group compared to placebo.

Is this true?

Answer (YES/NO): NO